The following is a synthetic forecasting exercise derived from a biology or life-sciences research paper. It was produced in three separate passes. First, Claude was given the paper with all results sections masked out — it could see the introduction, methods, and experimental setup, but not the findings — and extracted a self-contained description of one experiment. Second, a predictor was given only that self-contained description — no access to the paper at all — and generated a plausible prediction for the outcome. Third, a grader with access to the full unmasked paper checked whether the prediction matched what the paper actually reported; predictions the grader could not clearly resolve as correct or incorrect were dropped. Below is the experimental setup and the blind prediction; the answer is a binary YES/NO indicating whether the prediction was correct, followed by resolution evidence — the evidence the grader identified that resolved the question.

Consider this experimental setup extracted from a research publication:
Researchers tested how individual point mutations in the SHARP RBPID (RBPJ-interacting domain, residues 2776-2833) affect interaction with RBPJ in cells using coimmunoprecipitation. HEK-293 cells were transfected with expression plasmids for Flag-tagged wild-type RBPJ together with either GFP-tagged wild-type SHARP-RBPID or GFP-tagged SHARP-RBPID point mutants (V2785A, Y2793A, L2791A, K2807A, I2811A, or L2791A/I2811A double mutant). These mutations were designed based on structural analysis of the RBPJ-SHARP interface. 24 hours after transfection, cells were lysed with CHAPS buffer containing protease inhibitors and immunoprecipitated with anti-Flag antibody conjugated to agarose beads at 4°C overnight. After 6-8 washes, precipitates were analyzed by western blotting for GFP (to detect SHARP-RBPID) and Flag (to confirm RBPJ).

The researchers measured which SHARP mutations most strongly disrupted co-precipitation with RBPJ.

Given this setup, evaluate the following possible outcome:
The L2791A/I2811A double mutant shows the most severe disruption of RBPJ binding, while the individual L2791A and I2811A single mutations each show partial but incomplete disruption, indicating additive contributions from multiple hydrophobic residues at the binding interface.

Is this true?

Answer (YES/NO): YES